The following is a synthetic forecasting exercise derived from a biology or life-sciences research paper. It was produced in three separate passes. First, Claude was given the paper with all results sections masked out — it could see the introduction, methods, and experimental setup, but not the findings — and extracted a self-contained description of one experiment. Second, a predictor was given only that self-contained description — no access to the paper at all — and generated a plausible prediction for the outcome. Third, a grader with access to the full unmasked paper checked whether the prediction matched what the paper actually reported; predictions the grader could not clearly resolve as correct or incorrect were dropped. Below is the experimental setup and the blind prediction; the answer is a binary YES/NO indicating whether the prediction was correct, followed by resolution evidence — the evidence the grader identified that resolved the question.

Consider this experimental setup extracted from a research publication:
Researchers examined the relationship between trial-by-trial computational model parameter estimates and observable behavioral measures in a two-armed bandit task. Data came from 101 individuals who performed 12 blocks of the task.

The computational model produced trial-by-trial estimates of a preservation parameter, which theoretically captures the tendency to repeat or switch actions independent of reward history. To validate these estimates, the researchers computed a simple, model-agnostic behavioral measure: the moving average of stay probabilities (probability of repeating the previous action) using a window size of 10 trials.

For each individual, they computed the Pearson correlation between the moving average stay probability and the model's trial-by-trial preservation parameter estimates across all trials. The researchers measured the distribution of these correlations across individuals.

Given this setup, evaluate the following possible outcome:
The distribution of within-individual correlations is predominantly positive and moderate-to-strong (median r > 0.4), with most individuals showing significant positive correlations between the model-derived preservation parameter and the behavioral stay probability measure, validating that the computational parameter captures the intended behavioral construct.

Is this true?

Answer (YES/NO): YES